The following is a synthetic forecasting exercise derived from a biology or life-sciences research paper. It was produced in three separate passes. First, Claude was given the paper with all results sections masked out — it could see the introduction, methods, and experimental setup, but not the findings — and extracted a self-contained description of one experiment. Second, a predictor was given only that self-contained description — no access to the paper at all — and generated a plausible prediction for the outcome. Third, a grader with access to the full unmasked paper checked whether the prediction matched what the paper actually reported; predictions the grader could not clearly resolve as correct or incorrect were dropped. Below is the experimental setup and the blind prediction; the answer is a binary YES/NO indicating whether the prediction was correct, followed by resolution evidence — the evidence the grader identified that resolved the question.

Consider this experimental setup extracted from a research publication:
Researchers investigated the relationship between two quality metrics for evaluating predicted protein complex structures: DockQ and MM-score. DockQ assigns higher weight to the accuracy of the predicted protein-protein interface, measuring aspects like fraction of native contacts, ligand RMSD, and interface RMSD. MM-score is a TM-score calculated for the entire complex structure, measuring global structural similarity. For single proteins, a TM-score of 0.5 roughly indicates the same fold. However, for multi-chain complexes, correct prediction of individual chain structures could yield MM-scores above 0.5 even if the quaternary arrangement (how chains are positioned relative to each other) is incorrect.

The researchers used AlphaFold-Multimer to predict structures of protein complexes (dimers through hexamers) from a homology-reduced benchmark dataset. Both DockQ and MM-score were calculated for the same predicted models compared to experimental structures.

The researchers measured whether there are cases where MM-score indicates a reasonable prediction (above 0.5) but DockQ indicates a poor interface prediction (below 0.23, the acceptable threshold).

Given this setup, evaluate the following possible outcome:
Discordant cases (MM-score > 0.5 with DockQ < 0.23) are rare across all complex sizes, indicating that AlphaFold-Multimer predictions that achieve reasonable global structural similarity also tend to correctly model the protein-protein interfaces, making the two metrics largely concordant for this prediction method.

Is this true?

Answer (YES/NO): NO